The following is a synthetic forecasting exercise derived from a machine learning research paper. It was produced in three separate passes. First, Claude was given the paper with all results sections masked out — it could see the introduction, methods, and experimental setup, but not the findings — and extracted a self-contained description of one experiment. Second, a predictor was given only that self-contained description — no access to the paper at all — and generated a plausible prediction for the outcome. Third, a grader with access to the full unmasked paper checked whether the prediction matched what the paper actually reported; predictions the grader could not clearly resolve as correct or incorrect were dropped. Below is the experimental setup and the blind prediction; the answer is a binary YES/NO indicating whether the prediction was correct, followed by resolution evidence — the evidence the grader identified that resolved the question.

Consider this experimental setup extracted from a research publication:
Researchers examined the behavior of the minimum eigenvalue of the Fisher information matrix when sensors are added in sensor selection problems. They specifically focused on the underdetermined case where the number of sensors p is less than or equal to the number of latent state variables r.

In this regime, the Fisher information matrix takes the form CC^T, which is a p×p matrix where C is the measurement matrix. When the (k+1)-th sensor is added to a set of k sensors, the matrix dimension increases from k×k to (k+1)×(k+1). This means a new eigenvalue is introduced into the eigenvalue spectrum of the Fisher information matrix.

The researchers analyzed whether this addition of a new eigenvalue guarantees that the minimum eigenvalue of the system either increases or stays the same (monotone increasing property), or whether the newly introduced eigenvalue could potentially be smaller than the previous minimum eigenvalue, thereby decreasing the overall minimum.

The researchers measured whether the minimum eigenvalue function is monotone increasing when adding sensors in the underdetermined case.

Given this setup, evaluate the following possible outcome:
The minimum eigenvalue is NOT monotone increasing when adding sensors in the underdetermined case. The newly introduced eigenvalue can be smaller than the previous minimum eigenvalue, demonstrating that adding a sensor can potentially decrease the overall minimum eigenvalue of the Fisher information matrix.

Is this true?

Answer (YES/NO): YES